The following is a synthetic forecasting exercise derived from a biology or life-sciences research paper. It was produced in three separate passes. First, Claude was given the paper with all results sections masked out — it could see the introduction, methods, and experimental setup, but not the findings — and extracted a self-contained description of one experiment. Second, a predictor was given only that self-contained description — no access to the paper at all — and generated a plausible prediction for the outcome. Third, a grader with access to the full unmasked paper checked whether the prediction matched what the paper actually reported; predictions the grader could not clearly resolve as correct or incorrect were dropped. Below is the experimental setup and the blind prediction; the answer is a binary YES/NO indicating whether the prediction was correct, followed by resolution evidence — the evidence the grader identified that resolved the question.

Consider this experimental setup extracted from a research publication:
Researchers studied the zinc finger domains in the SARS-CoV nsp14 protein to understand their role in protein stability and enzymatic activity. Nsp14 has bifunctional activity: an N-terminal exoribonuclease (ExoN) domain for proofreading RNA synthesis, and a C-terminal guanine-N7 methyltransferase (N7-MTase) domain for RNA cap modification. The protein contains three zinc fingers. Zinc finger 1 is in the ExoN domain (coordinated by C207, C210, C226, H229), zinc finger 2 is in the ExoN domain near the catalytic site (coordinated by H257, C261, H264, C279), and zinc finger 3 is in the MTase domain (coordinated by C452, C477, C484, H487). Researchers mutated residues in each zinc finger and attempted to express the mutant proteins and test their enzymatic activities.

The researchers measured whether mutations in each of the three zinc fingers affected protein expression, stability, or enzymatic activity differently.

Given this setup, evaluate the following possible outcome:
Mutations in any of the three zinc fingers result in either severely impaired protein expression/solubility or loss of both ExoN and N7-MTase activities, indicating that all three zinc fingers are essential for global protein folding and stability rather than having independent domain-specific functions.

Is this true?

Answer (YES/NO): NO